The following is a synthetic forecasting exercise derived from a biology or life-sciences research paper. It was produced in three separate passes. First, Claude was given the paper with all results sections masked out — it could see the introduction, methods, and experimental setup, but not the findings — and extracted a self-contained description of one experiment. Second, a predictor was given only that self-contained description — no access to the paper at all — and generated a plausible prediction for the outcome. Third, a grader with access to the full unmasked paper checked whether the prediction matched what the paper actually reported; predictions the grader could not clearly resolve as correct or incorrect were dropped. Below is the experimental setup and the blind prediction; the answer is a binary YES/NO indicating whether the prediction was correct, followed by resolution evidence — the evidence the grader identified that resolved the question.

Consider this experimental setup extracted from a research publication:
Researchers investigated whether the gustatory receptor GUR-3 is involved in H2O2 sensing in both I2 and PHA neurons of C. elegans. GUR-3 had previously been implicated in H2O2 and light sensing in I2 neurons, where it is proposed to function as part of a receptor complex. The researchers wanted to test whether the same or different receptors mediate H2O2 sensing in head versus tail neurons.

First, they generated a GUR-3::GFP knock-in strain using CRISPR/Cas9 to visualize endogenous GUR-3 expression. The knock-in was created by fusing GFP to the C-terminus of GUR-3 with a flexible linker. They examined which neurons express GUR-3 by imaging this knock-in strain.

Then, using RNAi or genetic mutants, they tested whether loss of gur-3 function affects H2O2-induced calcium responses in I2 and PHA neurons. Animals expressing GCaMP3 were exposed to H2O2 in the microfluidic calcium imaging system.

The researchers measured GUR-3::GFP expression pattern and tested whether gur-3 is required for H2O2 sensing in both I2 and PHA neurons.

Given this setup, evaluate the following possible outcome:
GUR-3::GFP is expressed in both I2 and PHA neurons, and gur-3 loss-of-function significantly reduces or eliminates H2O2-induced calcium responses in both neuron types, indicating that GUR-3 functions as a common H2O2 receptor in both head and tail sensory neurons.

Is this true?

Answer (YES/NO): NO